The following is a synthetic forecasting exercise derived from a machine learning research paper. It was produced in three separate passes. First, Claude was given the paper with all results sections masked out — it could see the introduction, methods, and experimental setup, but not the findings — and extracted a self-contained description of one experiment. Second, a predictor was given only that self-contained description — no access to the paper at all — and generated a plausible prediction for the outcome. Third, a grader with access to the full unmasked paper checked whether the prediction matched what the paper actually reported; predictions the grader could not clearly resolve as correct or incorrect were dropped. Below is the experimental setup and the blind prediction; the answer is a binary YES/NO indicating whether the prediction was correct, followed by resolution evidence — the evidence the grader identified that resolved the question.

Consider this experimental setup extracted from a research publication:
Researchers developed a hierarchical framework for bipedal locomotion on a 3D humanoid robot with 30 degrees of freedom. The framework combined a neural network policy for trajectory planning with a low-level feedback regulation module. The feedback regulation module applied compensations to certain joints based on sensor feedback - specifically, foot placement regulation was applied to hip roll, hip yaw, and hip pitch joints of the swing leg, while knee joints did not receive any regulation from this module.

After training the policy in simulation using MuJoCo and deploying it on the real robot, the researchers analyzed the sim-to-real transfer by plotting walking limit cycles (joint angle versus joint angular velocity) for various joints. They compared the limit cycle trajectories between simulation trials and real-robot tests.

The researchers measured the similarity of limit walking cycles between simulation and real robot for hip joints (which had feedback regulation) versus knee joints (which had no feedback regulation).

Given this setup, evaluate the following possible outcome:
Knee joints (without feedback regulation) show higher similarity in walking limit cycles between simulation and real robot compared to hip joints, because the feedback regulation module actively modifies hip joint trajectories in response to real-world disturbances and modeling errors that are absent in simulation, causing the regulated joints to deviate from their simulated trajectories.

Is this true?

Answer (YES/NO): YES